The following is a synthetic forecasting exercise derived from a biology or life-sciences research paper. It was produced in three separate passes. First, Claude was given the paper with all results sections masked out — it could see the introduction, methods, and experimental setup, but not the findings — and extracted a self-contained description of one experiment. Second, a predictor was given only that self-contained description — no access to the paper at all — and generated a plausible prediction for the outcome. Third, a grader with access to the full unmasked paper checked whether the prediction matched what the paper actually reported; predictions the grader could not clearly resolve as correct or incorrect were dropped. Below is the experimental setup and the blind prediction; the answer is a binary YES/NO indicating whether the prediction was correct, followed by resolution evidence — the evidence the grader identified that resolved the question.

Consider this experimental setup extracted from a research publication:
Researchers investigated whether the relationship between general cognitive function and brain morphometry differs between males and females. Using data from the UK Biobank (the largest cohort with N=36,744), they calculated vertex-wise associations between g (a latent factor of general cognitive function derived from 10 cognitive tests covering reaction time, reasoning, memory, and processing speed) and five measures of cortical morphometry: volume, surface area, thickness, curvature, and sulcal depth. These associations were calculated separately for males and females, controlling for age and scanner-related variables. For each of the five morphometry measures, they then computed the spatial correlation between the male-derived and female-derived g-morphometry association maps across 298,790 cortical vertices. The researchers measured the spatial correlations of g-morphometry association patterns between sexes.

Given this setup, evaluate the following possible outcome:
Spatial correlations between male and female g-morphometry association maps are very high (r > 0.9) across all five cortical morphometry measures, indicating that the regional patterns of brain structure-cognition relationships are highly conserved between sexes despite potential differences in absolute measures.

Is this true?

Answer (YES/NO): NO